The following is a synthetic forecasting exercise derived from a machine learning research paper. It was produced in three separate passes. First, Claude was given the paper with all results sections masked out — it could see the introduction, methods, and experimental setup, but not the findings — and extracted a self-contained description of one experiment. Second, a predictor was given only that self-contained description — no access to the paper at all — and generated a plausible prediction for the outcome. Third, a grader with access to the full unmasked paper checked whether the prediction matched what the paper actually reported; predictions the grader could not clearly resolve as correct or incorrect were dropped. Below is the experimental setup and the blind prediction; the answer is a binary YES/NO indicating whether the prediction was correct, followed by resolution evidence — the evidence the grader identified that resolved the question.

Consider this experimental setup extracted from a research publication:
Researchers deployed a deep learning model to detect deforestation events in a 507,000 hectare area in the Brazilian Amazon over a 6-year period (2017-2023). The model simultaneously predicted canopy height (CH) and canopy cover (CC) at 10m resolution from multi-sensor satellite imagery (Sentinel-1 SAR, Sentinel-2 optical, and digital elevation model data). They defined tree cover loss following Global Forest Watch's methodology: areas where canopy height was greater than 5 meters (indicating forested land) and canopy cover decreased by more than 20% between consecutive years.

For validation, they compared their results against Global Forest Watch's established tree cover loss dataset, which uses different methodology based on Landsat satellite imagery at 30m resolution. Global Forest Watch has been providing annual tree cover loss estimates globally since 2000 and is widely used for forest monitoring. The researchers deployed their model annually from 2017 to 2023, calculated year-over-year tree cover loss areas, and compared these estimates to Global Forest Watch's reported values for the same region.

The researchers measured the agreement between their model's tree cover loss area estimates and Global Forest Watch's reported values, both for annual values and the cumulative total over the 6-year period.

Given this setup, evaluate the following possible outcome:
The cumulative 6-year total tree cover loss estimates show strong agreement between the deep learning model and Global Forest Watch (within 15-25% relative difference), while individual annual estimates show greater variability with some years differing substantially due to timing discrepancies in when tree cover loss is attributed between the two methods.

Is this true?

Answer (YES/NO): NO